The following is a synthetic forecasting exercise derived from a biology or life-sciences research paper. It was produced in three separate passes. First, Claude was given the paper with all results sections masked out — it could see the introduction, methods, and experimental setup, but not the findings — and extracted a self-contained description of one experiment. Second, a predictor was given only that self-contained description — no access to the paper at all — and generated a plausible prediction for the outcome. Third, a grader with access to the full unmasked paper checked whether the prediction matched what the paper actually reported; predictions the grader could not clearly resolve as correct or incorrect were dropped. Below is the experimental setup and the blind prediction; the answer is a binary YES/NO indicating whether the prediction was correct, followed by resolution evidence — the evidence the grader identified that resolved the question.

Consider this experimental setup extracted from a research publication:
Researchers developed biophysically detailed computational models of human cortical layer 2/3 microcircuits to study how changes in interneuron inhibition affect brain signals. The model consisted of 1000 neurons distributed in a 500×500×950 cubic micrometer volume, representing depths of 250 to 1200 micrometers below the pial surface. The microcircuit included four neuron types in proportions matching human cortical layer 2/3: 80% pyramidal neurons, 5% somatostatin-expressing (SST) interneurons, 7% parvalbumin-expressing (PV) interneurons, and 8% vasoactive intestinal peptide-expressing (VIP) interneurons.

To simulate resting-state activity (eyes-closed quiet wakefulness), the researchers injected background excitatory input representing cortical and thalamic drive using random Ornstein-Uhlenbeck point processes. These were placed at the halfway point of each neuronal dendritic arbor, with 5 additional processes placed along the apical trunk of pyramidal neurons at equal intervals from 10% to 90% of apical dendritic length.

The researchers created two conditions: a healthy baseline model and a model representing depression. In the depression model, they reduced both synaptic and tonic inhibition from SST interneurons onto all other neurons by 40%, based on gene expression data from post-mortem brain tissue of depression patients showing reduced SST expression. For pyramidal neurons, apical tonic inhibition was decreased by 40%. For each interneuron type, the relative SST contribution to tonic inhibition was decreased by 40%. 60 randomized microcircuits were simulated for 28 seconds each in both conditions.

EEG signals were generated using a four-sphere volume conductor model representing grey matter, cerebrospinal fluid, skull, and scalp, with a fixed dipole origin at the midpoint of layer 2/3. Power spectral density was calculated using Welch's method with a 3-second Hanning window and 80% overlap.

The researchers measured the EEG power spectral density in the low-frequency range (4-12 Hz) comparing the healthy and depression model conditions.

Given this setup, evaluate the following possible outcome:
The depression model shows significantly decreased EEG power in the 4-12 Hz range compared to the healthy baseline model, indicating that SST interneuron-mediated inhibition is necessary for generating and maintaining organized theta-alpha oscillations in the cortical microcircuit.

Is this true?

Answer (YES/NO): NO